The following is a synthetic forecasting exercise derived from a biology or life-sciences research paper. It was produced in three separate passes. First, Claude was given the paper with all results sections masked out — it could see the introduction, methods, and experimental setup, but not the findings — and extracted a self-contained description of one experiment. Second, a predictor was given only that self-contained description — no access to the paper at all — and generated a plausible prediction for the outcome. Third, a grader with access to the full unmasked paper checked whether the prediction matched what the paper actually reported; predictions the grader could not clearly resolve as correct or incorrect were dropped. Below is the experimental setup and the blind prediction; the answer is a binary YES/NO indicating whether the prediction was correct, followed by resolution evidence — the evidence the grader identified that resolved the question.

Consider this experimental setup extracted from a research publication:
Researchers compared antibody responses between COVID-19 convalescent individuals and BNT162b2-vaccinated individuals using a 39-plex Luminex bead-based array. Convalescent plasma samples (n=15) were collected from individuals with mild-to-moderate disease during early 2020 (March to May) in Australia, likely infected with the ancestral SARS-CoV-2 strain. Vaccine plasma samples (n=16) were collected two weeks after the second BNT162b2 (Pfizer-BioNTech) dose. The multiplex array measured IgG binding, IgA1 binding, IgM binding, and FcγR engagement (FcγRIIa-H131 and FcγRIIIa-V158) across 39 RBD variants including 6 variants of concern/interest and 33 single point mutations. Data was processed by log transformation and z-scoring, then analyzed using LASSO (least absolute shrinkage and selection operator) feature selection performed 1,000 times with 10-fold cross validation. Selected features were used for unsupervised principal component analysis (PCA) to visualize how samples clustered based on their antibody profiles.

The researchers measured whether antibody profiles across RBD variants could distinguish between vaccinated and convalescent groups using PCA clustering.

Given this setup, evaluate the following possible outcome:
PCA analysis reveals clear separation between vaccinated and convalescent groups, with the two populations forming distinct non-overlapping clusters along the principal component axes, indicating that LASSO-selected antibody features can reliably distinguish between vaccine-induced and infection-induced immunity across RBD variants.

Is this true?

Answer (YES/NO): YES